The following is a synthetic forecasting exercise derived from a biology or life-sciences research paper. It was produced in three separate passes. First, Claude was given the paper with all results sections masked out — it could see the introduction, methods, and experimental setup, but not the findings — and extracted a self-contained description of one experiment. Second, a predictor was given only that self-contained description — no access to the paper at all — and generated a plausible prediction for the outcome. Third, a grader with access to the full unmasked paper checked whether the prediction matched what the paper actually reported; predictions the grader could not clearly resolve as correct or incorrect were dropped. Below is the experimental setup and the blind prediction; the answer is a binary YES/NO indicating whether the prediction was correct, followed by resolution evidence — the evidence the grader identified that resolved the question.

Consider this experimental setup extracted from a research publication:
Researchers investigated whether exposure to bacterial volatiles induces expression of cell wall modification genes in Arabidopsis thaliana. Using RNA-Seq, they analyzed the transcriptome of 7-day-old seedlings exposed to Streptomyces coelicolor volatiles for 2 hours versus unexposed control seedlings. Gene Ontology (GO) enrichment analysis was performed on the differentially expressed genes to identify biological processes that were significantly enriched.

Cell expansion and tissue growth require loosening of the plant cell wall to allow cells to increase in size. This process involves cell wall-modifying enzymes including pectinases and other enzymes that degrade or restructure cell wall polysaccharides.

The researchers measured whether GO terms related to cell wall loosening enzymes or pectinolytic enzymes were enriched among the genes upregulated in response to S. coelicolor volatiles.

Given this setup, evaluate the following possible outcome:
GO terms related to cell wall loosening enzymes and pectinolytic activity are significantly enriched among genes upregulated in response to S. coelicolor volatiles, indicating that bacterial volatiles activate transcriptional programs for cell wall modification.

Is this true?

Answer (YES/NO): YES